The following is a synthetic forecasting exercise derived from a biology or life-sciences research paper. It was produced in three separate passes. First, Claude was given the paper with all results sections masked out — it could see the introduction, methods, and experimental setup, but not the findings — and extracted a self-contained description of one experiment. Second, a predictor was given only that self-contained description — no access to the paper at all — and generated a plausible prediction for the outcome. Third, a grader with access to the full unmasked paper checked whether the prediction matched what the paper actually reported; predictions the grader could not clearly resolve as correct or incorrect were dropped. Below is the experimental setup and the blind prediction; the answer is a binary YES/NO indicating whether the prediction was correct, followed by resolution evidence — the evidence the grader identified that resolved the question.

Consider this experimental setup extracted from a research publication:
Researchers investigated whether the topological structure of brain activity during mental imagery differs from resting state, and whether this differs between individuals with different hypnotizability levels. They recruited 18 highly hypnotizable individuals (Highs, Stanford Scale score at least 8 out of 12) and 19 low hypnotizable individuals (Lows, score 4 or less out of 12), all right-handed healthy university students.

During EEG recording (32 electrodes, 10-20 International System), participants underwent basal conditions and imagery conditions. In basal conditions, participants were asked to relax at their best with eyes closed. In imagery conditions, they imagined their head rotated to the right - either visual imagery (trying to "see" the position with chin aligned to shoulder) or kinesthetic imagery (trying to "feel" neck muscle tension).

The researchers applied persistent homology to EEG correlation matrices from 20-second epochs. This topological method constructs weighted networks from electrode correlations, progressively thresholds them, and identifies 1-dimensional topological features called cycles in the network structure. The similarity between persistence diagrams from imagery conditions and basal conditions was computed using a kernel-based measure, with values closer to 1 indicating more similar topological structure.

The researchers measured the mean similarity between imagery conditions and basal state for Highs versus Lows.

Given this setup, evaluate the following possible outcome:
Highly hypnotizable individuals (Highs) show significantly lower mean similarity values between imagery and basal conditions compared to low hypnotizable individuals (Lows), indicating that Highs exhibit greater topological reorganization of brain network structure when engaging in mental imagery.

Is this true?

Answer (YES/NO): NO